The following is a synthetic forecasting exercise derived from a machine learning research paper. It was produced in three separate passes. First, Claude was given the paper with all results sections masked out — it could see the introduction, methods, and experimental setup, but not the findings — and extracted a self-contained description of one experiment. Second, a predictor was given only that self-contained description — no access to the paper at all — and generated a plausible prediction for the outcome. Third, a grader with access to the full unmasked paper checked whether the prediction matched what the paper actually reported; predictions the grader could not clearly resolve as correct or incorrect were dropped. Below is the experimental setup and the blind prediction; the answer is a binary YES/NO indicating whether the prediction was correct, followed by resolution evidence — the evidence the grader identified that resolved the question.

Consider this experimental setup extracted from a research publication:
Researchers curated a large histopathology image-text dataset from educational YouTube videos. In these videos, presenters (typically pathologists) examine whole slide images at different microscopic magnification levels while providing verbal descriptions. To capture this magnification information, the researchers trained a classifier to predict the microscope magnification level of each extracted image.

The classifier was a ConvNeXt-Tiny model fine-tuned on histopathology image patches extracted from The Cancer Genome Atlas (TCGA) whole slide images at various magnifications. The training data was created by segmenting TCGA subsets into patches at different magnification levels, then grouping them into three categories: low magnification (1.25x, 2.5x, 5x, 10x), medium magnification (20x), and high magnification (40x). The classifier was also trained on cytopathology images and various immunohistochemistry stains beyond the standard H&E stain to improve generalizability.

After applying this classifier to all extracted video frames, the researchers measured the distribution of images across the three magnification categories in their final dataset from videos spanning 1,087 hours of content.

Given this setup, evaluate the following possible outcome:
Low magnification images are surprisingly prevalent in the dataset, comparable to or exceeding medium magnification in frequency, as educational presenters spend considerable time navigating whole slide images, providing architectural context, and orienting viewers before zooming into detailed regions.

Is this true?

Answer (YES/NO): YES